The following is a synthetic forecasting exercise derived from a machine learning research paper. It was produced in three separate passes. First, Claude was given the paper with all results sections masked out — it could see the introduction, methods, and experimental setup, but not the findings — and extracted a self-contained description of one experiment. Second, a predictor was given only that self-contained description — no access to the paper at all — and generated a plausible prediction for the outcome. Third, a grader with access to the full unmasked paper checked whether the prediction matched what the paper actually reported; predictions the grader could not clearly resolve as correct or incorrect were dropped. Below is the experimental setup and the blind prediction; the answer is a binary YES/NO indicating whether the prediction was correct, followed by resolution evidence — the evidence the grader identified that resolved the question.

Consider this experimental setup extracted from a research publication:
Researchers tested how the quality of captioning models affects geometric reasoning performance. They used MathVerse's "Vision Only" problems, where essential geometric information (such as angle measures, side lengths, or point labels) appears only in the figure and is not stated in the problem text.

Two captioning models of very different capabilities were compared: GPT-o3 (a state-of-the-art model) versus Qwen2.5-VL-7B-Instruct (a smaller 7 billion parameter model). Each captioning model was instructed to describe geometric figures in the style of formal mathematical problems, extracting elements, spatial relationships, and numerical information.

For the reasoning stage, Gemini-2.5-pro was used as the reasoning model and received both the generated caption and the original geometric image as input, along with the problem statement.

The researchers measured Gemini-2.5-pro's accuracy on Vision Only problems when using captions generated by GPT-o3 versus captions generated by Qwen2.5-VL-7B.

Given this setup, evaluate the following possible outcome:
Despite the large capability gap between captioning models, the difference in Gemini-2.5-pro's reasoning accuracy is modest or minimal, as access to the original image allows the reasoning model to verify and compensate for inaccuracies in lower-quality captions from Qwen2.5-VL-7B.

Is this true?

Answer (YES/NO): NO